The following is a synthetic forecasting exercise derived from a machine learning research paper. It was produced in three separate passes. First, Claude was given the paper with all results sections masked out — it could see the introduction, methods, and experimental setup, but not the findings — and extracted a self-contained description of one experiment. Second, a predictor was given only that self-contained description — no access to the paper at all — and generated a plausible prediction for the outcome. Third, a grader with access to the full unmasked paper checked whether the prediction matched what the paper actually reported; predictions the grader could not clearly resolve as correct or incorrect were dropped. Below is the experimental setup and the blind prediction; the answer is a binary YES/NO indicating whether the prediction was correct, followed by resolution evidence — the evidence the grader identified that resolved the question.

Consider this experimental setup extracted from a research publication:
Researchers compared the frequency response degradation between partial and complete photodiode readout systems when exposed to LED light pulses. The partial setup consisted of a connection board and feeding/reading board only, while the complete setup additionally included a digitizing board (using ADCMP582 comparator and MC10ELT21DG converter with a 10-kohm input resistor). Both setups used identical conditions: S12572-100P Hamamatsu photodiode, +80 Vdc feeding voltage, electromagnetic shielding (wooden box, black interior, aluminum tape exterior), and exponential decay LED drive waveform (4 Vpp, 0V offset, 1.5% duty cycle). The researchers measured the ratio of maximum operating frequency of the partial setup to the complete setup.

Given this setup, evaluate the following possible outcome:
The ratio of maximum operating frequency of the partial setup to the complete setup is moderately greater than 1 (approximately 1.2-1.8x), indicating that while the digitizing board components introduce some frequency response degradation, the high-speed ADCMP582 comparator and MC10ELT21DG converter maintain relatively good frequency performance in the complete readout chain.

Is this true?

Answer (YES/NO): NO